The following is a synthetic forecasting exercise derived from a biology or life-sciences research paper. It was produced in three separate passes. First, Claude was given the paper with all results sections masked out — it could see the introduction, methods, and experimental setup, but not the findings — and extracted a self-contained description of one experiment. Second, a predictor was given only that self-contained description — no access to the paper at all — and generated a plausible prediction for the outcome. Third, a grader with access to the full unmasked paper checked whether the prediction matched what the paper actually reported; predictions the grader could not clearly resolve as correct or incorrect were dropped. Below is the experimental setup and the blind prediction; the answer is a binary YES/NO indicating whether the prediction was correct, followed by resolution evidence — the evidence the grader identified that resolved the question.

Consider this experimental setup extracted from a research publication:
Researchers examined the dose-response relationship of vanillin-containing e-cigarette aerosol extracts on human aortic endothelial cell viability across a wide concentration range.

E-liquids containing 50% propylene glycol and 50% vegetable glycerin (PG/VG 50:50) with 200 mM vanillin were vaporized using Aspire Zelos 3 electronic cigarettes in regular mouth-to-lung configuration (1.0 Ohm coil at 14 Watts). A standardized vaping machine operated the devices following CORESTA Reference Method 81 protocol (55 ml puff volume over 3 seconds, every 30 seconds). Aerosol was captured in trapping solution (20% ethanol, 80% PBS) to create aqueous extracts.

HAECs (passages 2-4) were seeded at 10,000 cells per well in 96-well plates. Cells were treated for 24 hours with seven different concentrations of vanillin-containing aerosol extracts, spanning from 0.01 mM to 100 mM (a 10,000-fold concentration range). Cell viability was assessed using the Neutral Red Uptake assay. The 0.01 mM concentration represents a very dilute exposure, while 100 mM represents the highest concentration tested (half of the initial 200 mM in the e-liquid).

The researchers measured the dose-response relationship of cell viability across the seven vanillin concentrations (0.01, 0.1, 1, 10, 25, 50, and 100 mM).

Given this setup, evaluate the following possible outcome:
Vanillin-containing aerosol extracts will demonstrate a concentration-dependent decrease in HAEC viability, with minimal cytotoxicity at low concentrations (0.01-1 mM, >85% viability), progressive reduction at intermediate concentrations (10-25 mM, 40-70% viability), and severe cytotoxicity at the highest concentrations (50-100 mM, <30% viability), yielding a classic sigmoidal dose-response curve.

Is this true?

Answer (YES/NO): NO